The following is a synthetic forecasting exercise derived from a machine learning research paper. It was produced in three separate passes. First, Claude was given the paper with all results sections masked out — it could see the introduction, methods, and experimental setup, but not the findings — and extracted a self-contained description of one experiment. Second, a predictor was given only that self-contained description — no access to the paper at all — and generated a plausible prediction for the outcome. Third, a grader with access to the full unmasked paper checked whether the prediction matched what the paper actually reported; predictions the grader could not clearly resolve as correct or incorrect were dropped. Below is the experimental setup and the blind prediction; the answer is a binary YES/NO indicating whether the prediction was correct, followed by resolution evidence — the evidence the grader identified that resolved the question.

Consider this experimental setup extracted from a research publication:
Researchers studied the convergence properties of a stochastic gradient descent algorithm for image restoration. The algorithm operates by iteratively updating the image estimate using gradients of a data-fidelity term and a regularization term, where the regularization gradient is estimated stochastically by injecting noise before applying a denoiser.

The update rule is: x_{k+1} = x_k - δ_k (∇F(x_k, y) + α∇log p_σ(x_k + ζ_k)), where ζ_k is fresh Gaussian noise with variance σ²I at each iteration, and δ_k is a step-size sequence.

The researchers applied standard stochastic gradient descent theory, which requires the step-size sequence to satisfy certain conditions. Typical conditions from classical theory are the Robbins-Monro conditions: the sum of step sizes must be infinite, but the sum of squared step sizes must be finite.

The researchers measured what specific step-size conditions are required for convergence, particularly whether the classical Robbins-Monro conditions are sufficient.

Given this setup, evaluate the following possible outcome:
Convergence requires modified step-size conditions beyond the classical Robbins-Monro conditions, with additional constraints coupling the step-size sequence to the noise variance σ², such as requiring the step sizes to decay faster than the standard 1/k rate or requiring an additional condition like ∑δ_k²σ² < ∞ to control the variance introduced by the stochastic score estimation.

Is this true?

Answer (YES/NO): NO